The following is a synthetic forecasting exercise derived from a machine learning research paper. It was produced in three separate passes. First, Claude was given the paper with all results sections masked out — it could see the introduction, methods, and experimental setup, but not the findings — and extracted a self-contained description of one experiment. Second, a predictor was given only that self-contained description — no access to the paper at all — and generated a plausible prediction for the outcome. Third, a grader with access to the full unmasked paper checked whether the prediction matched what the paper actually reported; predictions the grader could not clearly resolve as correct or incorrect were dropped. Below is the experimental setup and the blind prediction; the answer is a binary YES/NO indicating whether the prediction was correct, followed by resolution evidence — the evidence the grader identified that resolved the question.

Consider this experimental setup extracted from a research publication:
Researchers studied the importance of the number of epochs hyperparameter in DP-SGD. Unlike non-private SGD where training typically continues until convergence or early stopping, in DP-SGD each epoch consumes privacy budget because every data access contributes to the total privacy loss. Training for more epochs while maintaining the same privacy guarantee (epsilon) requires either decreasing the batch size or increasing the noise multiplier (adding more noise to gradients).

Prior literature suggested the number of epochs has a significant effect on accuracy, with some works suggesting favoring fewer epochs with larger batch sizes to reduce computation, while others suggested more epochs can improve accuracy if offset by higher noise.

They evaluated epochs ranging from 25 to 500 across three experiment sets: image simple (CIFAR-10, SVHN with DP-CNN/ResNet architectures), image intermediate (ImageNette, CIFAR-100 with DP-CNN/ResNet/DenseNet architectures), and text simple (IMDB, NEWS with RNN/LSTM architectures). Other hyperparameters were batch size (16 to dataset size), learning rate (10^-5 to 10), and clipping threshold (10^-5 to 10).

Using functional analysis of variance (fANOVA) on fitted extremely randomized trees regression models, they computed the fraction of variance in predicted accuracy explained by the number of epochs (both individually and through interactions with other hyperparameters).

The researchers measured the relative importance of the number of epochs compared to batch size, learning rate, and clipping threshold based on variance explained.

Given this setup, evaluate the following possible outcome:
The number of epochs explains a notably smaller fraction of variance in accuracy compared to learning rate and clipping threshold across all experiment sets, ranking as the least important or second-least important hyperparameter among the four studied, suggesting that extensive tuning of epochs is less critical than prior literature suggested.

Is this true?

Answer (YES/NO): YES